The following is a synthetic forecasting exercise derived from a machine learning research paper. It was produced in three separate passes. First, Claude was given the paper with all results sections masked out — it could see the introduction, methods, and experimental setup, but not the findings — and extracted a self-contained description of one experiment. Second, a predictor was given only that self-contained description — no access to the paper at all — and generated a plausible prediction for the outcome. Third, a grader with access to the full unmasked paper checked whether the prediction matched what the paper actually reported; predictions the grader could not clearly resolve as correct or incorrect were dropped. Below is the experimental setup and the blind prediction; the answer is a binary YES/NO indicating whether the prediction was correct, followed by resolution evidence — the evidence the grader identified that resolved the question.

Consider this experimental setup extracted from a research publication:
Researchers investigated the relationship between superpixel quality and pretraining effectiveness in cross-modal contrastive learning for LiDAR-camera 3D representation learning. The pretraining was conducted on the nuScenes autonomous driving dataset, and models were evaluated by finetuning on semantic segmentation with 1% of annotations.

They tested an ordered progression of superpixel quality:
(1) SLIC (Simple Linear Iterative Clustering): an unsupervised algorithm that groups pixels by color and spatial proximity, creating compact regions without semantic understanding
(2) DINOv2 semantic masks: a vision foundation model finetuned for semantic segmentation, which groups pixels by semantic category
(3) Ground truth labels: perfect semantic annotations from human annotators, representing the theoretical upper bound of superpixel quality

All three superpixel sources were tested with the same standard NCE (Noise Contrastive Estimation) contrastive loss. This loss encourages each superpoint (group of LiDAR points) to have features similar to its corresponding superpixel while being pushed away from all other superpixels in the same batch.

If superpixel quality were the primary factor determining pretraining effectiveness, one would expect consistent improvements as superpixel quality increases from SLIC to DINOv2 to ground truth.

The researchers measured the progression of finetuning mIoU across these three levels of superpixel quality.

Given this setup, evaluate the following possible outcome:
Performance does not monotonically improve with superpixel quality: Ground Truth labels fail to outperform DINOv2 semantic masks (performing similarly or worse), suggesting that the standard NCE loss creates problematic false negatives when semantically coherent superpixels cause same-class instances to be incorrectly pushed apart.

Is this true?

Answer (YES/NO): NO